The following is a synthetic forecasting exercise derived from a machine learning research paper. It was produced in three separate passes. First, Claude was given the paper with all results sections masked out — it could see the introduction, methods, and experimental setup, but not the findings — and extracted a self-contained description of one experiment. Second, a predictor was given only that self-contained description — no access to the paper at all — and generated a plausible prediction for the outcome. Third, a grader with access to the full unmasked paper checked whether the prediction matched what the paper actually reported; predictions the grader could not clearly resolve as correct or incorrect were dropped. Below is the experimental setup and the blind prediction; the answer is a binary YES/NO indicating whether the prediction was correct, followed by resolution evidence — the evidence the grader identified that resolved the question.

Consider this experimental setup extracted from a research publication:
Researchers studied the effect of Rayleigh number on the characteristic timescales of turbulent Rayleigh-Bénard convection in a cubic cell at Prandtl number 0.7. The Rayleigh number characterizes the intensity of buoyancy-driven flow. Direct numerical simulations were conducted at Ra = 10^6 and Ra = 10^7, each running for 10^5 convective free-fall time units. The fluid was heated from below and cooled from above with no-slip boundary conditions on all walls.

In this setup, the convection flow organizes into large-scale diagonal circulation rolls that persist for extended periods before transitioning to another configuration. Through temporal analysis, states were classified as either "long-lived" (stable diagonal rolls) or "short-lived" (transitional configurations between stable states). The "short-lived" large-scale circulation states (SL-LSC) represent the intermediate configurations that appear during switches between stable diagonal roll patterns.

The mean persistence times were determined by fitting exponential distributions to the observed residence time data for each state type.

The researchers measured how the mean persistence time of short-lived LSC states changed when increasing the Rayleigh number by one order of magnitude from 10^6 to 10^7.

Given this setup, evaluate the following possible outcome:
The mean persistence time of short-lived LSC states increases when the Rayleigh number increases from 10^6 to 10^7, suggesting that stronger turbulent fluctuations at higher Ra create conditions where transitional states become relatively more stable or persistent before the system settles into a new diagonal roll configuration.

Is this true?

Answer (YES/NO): YES